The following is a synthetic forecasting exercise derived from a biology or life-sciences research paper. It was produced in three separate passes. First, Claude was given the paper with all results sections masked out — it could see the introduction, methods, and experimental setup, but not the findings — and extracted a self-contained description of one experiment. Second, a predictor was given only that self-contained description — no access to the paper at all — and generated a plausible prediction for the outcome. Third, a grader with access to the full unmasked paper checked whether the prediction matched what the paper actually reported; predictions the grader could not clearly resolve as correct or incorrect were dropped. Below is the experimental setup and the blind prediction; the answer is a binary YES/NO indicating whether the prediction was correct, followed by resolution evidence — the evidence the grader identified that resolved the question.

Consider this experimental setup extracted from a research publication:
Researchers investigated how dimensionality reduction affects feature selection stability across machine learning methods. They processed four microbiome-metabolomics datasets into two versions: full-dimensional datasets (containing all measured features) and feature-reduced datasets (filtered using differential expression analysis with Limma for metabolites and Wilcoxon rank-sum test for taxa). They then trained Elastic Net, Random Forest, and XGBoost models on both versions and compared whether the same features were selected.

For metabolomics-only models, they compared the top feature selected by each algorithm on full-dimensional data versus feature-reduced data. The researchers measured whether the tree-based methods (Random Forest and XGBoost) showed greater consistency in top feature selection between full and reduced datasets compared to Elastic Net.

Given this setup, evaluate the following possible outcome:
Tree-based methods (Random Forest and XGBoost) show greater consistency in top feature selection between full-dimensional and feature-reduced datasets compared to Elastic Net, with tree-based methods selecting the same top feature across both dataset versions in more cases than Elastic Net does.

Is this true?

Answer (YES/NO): YES